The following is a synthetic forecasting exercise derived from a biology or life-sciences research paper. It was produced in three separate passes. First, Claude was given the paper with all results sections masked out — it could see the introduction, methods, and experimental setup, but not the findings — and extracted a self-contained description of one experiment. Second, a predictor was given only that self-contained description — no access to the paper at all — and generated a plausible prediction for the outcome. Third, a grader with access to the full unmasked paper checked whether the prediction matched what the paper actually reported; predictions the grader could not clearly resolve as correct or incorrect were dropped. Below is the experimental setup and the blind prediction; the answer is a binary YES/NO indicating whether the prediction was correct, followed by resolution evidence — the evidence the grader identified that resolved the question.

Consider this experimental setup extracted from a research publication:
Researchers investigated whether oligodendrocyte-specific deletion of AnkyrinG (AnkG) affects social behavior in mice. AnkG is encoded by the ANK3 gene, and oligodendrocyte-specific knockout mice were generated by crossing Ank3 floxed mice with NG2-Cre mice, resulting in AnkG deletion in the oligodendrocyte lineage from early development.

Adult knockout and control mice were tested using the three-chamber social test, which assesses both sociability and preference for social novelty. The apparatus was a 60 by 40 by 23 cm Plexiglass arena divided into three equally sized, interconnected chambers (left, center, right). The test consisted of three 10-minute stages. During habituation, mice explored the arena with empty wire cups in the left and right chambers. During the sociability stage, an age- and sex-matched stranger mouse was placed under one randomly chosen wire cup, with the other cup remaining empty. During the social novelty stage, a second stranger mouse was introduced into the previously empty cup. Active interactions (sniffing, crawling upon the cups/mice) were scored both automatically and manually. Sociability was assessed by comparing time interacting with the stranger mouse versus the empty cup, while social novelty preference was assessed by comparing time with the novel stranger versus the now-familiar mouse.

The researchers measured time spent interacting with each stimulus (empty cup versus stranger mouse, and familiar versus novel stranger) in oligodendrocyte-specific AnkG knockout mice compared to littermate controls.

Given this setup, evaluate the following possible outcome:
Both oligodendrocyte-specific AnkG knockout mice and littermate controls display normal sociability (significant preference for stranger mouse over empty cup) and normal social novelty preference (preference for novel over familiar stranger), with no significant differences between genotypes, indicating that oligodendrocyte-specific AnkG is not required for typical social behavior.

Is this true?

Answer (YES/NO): NO